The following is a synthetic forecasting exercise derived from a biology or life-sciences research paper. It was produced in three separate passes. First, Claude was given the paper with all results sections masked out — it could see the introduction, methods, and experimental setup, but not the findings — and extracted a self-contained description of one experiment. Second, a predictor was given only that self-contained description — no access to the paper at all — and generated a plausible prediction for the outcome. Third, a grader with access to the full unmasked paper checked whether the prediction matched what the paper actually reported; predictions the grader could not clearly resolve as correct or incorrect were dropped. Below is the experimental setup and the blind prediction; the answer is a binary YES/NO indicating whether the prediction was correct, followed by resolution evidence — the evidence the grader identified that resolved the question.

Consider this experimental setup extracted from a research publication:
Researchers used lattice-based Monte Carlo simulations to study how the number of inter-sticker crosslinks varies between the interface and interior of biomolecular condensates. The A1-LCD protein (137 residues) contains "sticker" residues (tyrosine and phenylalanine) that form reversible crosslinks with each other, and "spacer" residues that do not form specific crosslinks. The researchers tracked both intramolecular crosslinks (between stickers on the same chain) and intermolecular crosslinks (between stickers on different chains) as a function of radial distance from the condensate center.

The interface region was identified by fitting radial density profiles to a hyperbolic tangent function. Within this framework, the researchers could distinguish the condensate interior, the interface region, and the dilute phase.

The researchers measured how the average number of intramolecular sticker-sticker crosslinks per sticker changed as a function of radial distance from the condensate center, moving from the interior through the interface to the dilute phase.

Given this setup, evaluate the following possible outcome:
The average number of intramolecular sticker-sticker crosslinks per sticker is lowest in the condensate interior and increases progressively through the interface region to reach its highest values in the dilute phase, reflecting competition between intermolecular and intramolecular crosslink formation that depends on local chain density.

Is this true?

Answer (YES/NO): NO